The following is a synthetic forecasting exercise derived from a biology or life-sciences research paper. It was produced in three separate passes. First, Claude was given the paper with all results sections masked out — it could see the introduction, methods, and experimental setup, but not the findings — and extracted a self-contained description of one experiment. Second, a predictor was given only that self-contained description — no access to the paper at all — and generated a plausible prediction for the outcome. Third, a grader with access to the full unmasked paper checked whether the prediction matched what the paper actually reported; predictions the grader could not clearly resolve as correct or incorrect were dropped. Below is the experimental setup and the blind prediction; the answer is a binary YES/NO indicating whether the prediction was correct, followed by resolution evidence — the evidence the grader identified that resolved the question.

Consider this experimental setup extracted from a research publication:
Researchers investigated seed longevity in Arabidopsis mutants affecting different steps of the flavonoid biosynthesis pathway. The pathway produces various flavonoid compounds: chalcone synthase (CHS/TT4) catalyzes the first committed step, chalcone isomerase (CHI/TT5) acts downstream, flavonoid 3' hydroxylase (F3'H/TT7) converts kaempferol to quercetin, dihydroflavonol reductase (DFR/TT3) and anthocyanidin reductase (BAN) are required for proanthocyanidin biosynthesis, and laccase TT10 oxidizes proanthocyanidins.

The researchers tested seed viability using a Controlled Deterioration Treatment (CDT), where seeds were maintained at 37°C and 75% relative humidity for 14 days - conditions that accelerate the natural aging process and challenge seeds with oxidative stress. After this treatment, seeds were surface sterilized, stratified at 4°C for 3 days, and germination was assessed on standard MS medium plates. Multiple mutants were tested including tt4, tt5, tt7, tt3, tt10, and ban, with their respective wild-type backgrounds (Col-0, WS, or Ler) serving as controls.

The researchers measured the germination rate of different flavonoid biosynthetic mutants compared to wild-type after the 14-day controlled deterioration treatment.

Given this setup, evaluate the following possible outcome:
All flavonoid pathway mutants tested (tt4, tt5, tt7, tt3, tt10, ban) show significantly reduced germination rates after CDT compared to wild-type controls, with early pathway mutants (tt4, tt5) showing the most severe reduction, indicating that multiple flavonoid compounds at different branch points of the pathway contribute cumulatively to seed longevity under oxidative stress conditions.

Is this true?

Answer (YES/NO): NO